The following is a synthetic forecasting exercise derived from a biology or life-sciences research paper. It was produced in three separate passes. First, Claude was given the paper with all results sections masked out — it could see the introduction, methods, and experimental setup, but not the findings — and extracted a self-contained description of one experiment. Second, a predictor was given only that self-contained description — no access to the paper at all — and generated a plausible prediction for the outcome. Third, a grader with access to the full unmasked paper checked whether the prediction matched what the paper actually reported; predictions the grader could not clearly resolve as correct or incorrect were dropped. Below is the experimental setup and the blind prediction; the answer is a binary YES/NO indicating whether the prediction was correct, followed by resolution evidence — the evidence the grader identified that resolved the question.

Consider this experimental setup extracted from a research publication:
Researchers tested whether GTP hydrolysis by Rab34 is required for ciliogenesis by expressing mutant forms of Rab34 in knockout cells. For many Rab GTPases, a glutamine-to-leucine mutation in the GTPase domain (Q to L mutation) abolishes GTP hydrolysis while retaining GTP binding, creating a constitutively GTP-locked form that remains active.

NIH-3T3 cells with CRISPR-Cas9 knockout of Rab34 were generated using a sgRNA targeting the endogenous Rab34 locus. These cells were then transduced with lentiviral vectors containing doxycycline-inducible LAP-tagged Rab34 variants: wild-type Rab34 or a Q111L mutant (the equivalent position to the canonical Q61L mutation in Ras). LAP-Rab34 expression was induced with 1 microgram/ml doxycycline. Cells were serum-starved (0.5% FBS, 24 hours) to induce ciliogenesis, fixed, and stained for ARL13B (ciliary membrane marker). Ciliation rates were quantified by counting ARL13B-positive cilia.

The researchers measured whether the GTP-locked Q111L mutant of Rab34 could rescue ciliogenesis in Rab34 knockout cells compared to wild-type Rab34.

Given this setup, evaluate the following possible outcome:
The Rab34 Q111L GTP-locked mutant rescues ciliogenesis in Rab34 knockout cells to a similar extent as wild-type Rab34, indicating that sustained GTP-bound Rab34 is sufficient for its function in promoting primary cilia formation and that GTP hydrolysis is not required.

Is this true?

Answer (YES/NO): NO